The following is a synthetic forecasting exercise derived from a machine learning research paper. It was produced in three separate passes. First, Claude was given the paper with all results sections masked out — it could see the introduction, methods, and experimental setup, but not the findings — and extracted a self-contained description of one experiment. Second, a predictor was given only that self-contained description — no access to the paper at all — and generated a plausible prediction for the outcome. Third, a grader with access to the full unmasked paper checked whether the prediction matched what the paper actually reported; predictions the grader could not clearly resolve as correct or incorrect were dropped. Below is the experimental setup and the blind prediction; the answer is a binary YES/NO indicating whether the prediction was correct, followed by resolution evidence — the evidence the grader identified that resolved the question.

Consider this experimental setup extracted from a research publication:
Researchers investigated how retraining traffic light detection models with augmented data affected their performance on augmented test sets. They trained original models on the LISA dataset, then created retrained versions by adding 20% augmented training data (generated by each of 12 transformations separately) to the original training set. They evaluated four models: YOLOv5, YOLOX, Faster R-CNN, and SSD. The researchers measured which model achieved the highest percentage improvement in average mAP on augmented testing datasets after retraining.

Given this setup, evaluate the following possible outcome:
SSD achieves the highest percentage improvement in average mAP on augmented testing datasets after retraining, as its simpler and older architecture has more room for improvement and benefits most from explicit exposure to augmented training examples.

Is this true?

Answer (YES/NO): NO